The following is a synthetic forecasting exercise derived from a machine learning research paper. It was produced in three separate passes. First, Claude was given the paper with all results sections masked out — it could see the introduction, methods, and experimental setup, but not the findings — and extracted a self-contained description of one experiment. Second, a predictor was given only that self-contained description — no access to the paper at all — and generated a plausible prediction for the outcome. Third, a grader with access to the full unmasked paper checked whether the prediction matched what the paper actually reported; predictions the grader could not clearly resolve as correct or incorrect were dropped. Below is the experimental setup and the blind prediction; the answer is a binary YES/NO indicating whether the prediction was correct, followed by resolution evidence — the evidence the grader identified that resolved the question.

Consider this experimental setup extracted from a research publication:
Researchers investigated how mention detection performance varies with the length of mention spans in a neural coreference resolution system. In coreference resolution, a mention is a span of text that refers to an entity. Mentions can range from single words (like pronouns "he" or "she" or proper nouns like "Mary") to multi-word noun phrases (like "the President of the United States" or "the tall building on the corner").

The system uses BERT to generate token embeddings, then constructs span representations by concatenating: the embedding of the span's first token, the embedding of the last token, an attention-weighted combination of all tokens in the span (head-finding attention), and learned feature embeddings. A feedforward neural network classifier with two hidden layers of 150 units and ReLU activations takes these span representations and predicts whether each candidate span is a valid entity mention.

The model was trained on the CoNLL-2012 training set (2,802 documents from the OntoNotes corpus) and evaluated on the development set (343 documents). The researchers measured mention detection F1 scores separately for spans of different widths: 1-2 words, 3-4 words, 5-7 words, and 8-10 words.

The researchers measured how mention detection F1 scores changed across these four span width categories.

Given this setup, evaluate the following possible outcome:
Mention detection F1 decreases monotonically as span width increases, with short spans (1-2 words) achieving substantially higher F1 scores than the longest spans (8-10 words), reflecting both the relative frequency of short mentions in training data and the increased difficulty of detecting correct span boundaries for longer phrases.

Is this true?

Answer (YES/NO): YES